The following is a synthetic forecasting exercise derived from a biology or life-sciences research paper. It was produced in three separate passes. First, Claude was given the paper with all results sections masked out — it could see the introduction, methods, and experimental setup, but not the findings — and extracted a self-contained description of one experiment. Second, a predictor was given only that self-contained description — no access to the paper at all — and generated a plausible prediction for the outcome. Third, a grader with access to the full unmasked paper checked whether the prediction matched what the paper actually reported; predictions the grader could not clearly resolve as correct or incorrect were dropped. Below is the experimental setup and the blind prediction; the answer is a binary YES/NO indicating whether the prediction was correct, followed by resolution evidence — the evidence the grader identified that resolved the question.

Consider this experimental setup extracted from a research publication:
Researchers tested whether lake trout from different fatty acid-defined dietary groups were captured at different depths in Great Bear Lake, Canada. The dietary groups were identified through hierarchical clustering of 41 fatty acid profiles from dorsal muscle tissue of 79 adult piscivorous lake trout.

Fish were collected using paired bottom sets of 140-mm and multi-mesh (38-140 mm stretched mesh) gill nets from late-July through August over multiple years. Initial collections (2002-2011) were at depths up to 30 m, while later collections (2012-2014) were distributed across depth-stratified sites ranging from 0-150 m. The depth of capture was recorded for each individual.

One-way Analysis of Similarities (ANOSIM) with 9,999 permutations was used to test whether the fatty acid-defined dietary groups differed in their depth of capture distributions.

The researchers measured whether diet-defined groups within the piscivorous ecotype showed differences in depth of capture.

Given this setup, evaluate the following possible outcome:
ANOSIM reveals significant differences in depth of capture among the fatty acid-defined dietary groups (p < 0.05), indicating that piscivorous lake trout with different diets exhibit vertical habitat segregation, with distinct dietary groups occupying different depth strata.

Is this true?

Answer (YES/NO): NO